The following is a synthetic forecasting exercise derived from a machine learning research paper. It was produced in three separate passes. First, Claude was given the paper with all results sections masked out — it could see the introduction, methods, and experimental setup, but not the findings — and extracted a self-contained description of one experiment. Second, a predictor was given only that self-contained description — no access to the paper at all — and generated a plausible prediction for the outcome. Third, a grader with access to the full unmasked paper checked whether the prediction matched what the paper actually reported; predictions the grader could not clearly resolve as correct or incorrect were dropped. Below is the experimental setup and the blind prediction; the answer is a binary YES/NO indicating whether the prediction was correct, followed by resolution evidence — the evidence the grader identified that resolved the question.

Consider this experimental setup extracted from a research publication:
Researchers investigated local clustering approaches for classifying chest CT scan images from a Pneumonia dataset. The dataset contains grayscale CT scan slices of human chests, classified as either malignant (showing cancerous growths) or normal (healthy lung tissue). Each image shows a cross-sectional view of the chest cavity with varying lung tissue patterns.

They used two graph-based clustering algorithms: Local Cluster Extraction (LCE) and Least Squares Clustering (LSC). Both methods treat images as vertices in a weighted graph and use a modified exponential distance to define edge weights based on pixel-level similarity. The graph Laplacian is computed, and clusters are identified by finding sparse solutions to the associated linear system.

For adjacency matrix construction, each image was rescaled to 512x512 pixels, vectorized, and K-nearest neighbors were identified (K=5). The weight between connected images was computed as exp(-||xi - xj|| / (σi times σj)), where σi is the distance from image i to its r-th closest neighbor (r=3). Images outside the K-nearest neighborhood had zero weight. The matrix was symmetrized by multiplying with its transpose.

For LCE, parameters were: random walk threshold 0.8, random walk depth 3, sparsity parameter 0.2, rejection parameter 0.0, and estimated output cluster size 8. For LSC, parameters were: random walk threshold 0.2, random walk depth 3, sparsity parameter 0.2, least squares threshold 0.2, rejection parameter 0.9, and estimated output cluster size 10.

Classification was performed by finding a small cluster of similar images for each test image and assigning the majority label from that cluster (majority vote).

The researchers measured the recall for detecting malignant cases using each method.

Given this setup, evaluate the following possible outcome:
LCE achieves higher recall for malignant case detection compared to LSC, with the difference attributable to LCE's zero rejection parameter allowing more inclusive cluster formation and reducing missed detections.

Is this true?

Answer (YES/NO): NO